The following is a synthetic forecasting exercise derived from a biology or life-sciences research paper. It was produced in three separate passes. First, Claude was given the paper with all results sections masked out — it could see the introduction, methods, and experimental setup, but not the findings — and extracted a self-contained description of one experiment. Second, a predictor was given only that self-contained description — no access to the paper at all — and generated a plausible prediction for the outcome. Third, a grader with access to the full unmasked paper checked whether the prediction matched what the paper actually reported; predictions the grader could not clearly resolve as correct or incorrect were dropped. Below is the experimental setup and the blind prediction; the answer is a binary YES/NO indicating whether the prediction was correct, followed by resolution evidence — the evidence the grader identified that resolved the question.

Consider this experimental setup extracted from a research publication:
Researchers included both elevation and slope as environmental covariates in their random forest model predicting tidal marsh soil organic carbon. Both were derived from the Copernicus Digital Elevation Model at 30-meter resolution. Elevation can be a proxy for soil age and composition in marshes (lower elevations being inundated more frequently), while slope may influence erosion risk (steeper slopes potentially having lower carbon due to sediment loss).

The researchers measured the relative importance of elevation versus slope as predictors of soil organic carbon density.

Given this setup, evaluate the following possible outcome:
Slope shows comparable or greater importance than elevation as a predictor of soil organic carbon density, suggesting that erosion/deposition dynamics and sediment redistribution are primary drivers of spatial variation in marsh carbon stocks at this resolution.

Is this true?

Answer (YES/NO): NO